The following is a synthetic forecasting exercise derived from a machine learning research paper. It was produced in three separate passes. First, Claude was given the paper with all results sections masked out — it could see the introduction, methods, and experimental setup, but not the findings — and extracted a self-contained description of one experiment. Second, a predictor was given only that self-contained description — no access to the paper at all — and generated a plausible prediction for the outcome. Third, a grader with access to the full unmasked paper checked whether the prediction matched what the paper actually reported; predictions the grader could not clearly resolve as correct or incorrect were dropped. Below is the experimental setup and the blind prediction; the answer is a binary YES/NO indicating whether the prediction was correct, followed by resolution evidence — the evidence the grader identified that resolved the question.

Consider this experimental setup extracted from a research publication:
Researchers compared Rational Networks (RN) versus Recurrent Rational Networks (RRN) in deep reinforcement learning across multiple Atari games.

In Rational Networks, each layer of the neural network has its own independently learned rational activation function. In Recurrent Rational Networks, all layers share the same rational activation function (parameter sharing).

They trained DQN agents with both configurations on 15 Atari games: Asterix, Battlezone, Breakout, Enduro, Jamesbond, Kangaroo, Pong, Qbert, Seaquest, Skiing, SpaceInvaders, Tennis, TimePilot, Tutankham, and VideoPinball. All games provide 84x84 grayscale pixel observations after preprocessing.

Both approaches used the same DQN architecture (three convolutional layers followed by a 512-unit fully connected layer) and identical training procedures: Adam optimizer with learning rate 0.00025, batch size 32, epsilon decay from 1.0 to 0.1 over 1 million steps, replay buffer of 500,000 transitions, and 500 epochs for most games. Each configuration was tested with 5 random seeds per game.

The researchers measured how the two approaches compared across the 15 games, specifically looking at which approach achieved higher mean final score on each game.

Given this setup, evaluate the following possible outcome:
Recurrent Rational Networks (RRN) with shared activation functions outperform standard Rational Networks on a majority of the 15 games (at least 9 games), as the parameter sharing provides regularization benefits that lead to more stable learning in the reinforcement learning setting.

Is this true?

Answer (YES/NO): YES